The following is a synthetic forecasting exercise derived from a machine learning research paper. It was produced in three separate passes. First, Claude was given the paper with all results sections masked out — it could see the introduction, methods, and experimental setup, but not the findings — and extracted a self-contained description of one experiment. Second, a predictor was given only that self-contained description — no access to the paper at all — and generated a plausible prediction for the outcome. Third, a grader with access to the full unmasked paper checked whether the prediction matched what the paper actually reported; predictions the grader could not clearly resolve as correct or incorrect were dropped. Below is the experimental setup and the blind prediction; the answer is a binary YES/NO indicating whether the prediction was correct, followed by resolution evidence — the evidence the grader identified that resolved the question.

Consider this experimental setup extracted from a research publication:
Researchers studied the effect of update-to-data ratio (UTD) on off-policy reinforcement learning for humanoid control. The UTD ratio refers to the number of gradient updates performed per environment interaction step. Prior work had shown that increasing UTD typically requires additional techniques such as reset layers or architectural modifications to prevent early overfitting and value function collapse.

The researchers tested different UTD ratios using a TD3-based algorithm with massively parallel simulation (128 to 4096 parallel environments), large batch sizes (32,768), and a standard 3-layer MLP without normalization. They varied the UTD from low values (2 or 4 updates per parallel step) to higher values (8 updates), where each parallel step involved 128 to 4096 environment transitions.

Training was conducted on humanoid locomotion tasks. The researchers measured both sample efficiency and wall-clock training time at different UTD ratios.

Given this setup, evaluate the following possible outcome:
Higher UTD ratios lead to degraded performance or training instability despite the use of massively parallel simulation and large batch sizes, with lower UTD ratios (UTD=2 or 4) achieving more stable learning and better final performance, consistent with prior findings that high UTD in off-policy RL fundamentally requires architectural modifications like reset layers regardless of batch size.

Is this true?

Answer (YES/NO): NO